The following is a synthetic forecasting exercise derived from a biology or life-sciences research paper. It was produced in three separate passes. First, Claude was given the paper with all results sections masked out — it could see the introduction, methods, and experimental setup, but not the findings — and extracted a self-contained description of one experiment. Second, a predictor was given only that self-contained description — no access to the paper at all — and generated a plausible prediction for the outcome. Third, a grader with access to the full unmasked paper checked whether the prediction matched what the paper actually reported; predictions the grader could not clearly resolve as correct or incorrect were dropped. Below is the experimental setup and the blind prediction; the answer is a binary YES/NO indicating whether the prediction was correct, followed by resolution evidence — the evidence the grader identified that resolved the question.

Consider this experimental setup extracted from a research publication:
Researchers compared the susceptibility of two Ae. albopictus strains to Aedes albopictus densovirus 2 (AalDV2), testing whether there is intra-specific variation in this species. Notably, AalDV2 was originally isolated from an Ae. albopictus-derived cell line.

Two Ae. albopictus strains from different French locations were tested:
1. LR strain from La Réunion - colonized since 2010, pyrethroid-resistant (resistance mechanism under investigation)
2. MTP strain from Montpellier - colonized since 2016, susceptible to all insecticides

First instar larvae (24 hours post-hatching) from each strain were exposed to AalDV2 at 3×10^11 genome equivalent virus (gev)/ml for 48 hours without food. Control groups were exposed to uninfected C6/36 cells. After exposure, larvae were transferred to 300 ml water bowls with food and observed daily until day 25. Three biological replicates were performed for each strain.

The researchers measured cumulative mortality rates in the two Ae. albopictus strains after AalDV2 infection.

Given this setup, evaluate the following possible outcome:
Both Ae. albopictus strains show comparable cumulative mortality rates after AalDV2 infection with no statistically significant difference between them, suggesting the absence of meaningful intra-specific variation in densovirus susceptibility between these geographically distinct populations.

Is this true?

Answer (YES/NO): NO